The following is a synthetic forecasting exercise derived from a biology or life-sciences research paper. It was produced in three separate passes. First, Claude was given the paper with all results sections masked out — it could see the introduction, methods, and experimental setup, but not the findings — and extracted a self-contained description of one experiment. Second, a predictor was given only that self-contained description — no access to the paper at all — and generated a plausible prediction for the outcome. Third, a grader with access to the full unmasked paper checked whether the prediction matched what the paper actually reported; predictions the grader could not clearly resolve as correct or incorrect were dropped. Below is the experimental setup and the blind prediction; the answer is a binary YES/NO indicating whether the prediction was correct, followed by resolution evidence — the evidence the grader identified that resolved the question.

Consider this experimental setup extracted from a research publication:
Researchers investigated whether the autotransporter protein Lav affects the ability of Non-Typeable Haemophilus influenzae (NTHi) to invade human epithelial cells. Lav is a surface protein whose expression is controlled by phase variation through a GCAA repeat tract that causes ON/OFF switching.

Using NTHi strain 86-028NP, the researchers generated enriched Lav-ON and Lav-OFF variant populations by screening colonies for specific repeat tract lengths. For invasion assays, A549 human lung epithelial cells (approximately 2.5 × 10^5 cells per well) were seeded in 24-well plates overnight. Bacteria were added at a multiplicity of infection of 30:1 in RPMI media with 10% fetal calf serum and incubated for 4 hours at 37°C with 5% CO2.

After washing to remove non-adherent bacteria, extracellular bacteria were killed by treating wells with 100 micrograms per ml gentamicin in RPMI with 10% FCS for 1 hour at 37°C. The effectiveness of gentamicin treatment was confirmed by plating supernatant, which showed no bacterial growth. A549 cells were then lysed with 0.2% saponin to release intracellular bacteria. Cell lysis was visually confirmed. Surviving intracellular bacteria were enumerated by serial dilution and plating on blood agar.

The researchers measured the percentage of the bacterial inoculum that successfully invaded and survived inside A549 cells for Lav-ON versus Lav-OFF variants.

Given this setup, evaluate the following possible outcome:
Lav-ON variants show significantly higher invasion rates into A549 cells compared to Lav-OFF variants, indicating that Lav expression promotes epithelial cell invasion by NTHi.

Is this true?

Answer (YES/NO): NO